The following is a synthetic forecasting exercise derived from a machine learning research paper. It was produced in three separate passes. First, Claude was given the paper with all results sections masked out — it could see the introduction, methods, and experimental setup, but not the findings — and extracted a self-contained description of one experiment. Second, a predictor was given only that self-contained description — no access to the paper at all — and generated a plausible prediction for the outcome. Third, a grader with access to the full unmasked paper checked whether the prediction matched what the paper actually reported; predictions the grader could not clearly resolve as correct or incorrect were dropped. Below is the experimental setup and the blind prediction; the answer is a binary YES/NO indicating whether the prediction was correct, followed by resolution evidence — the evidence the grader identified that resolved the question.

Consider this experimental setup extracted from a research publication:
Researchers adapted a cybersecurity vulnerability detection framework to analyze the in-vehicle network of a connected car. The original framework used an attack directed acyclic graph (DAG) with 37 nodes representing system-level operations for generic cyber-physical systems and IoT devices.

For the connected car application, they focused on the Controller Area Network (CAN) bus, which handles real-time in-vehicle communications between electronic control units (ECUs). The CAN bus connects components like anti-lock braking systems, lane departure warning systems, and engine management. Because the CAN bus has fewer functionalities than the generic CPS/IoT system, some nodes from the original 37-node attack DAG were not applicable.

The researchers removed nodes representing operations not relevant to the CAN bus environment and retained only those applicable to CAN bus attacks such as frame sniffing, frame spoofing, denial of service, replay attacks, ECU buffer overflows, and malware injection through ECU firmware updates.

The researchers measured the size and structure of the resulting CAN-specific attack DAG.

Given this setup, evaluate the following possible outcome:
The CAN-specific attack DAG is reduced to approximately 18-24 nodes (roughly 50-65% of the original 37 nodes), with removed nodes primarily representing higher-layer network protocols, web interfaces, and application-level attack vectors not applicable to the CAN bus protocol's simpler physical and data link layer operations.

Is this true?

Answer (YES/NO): NO